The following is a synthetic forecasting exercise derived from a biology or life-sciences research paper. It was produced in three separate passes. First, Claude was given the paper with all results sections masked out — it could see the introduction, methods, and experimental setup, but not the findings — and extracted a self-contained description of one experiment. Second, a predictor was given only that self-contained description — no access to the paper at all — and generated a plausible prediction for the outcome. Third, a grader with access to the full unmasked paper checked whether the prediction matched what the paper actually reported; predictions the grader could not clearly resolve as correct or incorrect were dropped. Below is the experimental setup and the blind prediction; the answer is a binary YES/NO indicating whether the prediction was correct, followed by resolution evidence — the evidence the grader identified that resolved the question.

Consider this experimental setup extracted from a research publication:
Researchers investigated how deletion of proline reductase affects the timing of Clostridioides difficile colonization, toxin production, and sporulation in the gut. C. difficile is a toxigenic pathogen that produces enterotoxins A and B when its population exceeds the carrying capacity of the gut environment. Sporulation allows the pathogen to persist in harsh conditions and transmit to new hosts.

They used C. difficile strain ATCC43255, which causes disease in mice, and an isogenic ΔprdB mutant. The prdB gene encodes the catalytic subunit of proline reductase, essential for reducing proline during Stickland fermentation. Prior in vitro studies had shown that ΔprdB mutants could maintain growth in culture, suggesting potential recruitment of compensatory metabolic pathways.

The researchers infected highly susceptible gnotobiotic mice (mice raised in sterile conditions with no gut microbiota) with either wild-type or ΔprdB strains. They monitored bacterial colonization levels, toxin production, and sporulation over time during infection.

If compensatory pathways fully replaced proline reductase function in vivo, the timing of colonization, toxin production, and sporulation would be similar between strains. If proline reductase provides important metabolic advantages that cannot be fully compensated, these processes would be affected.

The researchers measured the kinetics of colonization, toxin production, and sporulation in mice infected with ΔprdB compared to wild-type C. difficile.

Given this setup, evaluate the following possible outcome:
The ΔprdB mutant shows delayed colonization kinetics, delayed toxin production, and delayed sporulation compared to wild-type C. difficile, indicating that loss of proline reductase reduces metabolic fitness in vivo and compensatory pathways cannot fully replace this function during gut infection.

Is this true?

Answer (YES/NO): YES